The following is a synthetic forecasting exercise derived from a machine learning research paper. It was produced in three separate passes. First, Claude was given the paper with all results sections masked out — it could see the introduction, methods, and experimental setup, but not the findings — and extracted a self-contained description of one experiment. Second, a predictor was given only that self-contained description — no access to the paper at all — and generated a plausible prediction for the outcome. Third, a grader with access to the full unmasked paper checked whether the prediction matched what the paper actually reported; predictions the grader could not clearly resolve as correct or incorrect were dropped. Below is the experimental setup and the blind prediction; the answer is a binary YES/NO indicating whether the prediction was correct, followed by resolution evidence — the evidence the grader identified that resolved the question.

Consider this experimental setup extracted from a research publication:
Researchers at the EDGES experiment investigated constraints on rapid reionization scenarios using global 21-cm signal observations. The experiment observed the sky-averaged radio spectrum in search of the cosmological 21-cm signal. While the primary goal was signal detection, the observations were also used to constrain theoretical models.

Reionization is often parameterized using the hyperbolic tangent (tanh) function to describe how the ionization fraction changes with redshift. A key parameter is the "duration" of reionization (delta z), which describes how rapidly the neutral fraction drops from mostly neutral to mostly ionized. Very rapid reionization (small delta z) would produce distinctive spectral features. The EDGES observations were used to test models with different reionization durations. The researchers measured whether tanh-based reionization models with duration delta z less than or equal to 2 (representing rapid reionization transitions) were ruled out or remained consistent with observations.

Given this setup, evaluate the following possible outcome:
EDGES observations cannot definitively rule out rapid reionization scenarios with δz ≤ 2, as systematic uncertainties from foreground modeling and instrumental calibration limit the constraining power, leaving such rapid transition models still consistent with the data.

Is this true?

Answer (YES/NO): NO